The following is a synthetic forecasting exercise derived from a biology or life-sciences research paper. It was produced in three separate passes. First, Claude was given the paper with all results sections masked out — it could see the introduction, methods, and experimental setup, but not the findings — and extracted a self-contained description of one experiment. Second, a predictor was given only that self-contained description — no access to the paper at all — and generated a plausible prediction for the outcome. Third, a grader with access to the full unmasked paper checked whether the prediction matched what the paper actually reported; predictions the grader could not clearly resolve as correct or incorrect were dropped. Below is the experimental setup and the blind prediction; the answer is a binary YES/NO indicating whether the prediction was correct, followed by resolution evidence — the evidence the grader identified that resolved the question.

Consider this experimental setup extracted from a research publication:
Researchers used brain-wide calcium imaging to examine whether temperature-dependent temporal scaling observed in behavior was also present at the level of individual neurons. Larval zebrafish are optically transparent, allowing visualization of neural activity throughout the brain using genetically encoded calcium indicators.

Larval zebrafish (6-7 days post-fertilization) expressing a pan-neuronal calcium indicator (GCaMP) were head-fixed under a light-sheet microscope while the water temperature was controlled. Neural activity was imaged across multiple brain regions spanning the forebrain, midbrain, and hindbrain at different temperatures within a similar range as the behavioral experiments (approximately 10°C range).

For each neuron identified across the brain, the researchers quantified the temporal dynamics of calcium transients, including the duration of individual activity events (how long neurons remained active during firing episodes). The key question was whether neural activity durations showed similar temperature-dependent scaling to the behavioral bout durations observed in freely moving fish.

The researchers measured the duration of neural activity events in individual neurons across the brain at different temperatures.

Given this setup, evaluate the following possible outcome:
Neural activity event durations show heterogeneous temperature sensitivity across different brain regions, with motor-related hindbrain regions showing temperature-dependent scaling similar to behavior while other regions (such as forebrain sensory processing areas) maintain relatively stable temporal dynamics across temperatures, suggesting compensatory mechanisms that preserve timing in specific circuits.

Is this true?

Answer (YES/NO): NO